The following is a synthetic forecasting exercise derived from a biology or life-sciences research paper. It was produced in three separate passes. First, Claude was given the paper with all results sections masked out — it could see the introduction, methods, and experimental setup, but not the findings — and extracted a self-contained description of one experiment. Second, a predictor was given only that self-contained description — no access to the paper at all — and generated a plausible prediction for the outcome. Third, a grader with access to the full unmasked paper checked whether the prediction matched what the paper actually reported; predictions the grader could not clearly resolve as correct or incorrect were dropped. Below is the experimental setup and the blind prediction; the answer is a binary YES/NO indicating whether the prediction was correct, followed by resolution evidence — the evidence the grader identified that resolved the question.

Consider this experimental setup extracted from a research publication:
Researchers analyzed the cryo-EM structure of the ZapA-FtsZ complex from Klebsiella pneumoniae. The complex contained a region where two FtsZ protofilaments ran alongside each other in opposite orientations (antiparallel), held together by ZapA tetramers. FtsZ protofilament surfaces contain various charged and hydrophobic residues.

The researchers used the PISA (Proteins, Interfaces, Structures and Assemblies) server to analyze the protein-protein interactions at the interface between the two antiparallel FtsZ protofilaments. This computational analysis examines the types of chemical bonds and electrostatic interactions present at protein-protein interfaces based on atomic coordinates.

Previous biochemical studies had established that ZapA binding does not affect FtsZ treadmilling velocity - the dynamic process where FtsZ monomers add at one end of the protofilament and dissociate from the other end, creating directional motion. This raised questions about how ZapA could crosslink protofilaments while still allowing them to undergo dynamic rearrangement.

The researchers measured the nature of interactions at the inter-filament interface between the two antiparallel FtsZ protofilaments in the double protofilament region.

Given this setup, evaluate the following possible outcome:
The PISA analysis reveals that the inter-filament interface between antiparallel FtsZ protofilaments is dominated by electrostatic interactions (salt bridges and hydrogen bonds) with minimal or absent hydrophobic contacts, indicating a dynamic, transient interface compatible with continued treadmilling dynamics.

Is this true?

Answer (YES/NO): NO